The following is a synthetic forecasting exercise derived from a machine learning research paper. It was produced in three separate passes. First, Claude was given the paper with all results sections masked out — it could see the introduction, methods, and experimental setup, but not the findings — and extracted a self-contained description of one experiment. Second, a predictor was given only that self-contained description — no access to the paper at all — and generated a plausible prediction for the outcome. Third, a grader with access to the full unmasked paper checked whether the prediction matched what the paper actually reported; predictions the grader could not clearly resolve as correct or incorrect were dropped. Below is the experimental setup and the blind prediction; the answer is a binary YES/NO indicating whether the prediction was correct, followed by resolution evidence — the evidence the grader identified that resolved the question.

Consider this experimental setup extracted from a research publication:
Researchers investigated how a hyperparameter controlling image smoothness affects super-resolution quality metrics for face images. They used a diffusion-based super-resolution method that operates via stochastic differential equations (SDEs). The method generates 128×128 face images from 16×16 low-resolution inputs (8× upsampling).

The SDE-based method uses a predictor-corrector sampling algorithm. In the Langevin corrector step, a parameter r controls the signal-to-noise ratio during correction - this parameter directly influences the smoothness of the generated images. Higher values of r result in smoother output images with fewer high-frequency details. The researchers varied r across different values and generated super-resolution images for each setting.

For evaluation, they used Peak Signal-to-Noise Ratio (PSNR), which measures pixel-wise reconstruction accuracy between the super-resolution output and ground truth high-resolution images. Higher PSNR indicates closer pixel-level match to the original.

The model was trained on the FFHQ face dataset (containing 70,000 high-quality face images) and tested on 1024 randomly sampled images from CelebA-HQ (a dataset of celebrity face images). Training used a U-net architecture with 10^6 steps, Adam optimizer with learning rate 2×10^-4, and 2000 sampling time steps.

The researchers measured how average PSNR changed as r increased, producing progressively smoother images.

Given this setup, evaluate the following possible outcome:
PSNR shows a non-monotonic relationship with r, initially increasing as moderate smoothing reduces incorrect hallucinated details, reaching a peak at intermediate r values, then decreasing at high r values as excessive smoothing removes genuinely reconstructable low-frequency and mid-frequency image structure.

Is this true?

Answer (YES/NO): NO